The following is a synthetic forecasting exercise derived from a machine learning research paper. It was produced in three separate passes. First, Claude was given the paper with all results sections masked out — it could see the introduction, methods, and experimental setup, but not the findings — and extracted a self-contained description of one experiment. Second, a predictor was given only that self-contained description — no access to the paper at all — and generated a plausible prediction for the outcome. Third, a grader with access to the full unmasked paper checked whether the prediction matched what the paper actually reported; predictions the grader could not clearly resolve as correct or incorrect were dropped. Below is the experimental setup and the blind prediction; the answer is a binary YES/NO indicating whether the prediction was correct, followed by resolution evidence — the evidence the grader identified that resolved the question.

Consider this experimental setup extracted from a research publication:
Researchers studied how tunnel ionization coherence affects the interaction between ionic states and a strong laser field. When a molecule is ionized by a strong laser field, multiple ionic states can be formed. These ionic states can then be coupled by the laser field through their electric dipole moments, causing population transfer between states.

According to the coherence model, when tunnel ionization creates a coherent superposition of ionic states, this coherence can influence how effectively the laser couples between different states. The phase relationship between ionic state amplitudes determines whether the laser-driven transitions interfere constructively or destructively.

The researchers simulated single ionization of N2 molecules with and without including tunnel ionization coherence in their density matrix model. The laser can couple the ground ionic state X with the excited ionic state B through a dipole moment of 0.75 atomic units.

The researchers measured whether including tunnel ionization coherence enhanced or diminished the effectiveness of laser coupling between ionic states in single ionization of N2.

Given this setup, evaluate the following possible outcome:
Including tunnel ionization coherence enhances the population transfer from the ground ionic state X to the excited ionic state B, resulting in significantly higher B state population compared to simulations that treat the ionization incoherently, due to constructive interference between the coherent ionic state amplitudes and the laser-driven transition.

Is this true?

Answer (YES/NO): YES